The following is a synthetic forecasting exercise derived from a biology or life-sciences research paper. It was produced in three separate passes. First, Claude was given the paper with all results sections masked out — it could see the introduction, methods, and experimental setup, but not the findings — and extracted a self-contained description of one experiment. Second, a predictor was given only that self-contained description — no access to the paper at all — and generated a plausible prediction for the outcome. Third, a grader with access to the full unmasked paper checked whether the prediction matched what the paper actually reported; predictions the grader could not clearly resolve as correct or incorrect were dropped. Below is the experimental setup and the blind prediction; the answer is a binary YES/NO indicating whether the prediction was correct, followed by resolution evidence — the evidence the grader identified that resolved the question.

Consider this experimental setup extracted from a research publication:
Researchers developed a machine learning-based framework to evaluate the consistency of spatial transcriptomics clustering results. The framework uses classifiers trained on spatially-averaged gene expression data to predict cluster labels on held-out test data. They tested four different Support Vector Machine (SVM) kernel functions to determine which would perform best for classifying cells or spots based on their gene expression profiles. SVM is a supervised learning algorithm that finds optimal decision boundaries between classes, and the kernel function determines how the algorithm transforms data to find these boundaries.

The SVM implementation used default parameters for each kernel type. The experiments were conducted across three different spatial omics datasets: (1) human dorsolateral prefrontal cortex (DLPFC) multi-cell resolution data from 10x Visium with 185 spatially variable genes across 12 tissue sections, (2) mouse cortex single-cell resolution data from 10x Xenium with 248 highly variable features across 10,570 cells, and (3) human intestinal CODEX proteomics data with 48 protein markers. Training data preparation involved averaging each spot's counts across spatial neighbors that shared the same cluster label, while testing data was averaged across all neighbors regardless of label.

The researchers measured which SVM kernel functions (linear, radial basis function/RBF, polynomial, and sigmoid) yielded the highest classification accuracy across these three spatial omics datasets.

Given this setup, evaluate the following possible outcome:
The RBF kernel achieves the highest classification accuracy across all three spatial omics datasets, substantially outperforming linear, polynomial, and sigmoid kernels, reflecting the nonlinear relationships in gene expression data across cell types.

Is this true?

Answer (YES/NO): NO